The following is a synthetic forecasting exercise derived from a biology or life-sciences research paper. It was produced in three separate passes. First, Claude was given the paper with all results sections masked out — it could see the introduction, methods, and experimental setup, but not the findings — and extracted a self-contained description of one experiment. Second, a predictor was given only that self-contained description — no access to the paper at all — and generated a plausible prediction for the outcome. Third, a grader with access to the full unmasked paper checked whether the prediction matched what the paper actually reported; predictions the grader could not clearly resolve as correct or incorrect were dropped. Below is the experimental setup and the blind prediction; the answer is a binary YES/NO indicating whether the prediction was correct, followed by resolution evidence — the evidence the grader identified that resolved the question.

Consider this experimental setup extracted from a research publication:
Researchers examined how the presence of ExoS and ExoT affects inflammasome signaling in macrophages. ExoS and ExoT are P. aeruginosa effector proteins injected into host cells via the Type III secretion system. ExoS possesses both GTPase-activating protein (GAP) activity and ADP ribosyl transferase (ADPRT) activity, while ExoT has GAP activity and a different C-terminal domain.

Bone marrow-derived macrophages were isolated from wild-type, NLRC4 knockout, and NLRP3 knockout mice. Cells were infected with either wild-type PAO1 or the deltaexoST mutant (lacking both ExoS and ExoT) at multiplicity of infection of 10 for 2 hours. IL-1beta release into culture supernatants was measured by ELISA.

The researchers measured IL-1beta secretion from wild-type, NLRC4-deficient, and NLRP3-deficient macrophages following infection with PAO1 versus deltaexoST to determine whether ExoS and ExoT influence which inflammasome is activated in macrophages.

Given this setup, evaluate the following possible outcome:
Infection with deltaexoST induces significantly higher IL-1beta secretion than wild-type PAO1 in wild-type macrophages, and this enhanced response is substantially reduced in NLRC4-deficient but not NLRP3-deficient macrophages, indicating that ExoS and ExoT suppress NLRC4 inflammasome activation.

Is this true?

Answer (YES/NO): NO